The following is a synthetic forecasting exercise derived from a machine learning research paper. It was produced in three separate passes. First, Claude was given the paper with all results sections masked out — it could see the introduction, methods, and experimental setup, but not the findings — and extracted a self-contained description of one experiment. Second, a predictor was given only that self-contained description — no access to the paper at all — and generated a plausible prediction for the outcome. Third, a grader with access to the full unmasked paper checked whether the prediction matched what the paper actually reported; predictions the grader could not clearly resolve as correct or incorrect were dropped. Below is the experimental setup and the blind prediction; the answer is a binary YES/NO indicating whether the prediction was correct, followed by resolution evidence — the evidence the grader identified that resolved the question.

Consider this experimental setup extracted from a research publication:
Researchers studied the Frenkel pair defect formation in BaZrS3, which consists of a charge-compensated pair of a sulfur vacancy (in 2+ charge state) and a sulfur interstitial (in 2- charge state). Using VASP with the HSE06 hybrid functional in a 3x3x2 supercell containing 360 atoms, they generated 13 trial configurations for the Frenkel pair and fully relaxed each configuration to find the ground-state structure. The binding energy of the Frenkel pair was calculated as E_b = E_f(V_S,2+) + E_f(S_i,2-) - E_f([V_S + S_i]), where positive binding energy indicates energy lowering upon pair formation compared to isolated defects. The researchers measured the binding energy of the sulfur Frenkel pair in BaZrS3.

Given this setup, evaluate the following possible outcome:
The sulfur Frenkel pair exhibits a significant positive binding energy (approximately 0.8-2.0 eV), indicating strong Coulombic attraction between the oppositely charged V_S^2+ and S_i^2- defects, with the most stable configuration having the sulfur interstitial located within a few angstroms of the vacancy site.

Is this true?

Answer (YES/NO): NO